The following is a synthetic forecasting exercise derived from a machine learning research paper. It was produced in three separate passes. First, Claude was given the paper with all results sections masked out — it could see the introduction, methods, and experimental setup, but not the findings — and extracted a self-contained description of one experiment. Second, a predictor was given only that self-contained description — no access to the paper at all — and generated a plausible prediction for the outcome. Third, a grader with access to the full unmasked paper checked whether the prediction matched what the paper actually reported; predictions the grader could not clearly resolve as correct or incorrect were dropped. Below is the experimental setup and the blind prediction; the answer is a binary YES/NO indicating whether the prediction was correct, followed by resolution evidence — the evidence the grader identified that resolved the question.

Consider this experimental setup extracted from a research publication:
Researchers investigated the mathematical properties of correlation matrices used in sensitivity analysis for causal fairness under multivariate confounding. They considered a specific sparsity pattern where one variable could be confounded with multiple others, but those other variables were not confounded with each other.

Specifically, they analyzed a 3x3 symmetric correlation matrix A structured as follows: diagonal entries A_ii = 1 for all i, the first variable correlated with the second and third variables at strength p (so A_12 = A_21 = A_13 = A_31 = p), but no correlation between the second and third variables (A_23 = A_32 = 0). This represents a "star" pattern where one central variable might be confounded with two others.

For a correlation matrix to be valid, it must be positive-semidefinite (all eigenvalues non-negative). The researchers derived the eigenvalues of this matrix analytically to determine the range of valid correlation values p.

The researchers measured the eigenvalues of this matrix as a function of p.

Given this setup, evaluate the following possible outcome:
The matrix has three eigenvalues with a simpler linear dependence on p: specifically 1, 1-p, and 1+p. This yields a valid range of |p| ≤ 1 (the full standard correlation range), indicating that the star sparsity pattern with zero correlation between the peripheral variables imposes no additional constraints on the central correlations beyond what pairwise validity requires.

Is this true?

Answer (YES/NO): NO